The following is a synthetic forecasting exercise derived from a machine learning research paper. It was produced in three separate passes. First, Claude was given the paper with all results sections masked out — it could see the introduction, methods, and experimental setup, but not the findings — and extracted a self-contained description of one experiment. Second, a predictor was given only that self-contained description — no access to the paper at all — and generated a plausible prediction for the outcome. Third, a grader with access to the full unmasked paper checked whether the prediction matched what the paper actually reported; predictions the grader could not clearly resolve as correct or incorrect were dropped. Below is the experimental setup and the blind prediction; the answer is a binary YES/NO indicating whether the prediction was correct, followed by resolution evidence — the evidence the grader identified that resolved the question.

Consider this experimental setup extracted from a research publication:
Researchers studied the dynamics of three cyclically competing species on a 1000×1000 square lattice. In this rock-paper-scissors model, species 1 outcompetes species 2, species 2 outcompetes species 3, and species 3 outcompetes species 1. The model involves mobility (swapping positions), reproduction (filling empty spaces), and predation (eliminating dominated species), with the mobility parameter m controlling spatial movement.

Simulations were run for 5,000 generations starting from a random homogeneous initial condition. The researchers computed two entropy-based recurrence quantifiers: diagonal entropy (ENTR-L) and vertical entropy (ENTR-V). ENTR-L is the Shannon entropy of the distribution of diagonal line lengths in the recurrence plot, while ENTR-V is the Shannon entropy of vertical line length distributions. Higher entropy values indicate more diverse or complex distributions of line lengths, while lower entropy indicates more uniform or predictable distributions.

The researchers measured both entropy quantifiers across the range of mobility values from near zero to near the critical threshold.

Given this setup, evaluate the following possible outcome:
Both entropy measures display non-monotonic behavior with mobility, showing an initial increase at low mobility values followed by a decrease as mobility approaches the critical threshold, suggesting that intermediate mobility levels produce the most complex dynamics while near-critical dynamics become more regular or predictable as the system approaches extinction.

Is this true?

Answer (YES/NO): NO